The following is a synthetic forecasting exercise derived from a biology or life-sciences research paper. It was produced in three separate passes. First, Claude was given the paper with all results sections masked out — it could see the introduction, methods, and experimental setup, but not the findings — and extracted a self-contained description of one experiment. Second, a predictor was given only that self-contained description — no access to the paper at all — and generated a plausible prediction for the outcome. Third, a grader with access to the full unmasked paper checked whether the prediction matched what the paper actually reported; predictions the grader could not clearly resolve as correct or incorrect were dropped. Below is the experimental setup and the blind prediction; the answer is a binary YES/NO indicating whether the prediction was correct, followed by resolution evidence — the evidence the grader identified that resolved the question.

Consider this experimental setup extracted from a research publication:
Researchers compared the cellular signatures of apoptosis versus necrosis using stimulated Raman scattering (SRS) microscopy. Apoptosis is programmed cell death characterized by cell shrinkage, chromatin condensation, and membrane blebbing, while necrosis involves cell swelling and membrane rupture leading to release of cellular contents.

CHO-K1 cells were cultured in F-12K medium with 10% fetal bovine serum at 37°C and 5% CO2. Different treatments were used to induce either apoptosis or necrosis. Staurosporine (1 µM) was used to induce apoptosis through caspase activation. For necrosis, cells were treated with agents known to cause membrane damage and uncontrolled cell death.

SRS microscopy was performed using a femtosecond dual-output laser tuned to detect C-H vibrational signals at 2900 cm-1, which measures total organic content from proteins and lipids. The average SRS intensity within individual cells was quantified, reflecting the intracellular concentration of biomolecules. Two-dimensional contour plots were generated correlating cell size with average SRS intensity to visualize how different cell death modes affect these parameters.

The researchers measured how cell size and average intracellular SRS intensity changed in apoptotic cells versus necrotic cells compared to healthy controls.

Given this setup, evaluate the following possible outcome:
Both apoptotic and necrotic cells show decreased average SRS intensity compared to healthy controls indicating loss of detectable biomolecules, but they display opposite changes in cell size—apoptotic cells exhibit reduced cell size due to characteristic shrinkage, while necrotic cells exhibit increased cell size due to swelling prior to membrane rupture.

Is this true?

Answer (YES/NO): NO